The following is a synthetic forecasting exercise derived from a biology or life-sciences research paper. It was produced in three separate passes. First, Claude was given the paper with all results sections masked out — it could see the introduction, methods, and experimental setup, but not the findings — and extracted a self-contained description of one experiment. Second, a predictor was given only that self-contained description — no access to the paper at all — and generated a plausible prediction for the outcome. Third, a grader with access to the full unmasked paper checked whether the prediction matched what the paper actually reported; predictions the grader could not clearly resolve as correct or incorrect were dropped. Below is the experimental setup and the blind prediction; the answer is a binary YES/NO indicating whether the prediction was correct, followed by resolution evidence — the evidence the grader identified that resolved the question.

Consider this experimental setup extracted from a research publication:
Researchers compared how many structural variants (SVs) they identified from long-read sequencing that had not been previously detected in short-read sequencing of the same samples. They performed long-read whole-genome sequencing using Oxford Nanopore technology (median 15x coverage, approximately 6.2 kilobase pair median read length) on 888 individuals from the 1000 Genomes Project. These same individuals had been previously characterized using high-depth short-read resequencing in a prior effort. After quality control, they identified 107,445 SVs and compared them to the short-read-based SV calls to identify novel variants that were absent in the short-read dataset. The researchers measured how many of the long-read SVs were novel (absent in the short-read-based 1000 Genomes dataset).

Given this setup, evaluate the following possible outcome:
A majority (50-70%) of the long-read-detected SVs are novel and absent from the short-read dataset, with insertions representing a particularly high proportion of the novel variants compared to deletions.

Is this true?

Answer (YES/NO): NO